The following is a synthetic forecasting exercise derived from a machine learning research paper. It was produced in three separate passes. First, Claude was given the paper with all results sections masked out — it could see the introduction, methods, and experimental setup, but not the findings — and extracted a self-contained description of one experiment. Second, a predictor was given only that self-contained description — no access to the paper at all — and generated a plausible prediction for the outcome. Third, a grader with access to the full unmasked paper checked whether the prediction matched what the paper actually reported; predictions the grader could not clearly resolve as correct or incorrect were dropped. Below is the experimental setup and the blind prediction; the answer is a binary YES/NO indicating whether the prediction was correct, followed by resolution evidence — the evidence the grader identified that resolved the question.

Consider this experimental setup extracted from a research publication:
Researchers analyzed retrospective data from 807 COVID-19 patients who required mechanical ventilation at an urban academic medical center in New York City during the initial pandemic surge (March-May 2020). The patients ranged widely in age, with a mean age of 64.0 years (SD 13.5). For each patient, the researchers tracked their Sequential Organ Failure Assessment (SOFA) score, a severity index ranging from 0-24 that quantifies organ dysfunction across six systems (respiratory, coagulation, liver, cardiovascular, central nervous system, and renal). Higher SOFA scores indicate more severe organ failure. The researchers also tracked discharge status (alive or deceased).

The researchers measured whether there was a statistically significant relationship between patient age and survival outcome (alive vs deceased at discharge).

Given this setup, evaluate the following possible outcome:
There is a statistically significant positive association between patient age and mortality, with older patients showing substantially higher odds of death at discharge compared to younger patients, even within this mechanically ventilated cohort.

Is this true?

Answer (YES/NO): YES